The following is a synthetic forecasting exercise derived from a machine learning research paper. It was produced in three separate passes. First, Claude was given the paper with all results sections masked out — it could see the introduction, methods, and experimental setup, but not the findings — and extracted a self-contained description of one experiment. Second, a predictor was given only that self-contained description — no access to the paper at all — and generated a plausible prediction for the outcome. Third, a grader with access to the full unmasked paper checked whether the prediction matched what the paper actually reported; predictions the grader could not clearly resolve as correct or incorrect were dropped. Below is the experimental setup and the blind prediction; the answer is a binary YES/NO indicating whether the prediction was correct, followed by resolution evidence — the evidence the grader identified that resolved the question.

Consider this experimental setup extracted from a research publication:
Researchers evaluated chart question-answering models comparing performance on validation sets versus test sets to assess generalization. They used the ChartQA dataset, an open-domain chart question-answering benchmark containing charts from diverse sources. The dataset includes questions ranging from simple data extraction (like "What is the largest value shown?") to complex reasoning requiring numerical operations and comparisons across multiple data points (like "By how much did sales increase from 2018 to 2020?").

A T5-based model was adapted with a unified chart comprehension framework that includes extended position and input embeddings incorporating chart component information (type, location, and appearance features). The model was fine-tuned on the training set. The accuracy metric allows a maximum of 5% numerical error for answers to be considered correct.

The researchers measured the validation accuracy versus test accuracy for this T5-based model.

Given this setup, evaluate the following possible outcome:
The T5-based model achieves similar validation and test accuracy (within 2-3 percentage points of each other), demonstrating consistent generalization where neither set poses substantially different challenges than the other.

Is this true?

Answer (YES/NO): NO